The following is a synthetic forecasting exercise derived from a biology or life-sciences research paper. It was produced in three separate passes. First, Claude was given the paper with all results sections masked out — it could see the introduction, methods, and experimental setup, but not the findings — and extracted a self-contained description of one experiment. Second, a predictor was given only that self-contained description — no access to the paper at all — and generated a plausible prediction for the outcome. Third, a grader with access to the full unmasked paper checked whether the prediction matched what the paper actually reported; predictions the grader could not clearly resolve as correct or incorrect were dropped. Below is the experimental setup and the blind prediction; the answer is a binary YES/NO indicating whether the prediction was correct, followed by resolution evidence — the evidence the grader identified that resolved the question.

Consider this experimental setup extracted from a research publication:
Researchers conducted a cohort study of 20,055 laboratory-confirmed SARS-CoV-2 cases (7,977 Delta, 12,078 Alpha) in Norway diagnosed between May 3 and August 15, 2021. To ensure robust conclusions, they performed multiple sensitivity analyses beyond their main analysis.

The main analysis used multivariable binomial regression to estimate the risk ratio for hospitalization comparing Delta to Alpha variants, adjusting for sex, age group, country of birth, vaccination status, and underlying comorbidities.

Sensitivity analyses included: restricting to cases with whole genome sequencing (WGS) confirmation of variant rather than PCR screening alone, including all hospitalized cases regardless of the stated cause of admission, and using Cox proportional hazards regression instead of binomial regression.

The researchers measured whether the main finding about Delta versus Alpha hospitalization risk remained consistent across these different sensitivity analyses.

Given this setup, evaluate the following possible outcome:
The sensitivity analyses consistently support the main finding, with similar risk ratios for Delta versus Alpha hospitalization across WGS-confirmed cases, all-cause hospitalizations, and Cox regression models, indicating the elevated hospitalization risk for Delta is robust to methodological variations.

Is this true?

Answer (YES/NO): NO